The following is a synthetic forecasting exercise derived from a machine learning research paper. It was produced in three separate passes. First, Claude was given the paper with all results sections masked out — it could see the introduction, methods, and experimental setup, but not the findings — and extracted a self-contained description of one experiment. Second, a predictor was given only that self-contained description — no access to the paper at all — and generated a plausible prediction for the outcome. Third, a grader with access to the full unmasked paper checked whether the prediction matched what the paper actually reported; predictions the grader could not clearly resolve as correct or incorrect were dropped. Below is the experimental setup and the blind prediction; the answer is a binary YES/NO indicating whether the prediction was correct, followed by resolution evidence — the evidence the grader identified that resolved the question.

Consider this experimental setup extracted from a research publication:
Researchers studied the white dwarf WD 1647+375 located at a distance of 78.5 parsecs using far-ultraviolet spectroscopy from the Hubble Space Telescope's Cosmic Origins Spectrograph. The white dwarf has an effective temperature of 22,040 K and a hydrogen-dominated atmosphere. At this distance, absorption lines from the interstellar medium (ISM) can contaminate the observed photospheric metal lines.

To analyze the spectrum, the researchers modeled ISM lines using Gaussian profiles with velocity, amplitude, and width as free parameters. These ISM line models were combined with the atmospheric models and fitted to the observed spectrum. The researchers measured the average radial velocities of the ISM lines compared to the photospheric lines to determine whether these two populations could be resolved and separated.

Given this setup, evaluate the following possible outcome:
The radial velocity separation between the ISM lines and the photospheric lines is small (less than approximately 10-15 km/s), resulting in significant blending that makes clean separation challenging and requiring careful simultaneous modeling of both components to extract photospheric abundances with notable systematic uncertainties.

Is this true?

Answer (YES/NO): NO